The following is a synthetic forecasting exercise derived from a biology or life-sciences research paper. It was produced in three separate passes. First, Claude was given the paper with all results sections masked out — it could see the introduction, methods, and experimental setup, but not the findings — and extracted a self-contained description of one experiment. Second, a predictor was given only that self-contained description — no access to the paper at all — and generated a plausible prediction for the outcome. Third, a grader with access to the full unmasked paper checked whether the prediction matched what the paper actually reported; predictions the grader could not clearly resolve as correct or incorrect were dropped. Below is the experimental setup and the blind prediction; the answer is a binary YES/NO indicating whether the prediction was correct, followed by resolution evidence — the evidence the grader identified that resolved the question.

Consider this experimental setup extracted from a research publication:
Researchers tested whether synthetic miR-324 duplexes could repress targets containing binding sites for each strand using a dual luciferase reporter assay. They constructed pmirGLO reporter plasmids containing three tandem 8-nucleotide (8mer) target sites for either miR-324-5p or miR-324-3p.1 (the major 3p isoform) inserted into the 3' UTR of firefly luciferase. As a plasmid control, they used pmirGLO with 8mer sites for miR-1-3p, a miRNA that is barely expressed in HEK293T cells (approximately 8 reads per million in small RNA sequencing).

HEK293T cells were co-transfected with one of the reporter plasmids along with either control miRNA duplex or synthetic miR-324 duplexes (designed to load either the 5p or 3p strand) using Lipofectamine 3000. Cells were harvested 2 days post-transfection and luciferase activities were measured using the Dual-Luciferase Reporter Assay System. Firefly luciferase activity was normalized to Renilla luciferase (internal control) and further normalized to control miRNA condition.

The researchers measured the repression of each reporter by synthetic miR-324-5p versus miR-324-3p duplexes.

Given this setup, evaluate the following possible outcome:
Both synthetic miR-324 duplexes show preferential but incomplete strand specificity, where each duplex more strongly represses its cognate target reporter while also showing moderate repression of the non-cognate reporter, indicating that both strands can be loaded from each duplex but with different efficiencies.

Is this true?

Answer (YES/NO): NO